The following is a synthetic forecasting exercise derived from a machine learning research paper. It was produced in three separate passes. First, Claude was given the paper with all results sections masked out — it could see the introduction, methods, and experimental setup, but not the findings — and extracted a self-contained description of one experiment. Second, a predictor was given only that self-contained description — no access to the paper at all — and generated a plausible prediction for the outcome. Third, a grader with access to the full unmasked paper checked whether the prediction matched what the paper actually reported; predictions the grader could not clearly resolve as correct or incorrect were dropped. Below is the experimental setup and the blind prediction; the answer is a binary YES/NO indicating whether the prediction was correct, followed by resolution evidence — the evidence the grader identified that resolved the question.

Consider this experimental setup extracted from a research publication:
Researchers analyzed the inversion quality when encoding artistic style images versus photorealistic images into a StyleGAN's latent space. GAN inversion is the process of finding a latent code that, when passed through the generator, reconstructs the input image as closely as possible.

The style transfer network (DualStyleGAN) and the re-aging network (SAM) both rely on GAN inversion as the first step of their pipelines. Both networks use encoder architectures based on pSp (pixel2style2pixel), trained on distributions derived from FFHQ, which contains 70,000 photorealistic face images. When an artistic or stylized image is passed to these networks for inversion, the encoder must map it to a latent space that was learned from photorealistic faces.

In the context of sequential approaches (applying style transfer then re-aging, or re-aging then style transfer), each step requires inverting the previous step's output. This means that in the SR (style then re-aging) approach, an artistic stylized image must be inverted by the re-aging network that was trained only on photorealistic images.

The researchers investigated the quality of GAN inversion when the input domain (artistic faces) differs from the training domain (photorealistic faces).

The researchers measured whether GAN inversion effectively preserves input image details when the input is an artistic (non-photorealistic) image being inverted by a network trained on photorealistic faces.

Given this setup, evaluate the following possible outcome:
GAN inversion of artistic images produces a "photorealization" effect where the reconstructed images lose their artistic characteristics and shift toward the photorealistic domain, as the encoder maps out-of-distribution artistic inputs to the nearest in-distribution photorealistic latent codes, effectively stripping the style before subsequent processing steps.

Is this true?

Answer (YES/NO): YES